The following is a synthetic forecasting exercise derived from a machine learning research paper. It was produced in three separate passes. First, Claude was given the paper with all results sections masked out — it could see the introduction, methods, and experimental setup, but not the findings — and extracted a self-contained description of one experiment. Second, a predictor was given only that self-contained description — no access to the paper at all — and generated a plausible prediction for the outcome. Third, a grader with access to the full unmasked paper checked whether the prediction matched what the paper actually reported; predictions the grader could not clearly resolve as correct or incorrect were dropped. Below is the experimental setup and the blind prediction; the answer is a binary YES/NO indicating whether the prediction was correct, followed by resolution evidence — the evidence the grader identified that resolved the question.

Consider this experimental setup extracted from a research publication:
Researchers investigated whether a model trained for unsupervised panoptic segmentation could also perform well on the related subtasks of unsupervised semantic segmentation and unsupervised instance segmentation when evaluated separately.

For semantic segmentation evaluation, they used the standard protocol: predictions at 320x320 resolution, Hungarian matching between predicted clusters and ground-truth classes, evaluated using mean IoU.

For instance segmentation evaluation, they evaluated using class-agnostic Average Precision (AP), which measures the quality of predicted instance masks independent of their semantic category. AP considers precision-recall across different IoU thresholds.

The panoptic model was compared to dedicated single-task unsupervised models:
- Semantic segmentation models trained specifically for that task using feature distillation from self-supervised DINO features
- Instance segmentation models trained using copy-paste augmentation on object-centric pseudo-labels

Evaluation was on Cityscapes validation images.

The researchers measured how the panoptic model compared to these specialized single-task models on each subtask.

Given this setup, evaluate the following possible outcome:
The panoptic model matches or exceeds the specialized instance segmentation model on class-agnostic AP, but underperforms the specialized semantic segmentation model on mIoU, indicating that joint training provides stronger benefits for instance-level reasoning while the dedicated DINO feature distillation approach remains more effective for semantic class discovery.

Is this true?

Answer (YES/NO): NO